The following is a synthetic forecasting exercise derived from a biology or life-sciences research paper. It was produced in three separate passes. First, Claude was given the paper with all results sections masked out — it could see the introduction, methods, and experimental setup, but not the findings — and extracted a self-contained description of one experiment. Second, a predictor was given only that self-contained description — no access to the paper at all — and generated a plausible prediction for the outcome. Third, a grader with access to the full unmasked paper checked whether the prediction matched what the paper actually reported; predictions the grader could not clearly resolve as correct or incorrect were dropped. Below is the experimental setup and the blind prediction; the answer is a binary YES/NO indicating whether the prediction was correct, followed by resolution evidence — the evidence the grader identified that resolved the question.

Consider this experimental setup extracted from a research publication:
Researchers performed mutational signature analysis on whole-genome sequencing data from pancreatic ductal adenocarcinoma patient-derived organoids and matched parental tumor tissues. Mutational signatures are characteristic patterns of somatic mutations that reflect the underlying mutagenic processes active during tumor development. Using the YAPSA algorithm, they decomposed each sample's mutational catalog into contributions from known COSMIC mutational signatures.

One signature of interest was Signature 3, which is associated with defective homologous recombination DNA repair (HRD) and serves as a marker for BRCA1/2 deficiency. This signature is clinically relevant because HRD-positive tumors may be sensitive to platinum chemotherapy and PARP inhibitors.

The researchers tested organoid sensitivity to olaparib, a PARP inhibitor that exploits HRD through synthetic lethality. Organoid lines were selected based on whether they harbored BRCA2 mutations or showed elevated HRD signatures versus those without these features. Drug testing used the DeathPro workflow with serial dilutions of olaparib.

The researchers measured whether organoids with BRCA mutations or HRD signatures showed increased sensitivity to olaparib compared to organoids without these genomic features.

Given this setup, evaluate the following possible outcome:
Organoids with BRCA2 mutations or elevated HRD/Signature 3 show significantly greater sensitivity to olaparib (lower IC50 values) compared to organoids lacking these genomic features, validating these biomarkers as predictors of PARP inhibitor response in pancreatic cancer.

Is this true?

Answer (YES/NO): NO